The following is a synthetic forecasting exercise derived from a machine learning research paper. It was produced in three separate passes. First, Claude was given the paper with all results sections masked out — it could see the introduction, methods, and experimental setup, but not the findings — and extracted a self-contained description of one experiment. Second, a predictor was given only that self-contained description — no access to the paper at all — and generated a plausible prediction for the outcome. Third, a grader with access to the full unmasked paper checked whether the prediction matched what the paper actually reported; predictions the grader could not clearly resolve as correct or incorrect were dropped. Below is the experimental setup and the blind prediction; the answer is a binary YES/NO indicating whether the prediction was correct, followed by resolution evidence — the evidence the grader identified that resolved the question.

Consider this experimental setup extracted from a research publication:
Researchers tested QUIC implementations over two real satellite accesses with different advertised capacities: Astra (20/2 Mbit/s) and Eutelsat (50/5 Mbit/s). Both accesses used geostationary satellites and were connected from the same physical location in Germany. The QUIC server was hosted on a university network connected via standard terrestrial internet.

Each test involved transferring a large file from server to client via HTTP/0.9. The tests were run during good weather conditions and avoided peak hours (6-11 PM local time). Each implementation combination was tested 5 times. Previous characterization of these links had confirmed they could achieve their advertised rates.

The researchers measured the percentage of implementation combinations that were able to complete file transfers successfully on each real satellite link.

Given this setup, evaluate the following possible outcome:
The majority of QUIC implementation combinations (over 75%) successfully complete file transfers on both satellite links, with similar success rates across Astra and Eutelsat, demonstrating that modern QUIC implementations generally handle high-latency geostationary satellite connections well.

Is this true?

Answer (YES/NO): NO